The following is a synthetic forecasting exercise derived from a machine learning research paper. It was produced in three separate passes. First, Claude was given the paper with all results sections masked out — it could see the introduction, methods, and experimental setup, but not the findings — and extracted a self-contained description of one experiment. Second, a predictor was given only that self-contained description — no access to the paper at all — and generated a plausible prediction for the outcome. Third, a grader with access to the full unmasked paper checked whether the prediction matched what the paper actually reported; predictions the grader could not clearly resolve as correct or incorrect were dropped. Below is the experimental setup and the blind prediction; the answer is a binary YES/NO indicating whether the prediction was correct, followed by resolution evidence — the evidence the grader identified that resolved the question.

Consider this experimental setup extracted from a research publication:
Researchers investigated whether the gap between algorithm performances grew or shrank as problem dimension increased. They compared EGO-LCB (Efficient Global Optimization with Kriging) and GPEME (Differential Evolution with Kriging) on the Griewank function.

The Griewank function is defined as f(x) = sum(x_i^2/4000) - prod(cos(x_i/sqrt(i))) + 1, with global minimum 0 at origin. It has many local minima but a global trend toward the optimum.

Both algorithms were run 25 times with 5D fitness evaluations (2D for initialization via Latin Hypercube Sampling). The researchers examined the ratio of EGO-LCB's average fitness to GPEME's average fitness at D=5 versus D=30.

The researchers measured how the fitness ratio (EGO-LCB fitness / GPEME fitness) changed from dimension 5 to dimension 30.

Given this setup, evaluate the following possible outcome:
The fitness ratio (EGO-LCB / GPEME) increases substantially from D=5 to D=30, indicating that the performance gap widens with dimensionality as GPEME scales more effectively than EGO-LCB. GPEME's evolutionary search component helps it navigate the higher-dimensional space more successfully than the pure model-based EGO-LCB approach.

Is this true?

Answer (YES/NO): YES